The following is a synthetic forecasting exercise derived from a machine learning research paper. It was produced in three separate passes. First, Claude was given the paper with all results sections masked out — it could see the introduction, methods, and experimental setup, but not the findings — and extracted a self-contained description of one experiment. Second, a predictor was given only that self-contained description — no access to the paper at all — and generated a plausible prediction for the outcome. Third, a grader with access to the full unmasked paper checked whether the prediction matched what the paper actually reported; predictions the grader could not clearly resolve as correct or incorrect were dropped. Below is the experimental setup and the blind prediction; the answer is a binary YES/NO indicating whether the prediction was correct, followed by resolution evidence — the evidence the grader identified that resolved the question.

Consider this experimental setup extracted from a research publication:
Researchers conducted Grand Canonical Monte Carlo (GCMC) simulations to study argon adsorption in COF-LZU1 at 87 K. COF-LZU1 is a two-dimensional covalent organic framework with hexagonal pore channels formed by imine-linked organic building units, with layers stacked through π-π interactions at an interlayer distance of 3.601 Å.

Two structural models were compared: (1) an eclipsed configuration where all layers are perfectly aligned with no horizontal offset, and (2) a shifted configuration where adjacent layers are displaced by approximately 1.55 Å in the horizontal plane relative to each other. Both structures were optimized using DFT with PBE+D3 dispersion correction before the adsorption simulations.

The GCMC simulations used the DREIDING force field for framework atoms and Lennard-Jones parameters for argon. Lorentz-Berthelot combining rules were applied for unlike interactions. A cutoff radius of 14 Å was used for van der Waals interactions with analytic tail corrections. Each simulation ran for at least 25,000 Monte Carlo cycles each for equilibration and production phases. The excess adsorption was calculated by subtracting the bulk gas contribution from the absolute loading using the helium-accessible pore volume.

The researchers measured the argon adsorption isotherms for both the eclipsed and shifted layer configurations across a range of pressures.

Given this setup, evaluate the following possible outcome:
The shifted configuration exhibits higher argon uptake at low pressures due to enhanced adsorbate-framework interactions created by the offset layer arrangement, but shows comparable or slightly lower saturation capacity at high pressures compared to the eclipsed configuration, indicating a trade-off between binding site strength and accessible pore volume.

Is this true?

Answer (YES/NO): YES